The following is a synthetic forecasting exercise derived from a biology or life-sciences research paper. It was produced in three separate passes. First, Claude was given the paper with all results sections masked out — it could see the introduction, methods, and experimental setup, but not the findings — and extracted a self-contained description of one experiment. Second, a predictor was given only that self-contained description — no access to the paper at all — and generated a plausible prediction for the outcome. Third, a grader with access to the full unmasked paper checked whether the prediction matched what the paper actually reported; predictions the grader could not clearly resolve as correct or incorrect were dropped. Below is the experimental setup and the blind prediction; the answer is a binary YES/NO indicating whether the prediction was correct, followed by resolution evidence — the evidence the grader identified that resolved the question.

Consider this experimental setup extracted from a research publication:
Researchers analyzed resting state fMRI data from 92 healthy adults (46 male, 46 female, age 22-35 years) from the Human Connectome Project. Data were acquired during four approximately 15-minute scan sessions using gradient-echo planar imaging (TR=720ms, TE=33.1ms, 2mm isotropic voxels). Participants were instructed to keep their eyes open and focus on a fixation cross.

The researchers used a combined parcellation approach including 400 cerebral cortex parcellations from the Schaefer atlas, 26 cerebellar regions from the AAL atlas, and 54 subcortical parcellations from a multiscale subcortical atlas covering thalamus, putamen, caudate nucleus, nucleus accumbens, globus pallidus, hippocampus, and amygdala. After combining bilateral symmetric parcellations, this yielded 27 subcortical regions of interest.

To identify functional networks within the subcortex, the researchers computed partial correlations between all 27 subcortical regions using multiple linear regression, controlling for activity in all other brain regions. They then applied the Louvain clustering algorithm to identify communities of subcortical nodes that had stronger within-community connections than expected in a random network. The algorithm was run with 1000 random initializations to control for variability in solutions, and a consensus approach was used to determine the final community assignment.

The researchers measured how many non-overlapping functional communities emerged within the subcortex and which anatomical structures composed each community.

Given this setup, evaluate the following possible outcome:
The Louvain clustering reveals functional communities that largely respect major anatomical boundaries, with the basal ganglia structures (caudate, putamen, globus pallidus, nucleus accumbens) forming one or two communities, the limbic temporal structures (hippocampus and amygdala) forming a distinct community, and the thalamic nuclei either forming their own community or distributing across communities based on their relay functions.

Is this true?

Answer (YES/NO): YES